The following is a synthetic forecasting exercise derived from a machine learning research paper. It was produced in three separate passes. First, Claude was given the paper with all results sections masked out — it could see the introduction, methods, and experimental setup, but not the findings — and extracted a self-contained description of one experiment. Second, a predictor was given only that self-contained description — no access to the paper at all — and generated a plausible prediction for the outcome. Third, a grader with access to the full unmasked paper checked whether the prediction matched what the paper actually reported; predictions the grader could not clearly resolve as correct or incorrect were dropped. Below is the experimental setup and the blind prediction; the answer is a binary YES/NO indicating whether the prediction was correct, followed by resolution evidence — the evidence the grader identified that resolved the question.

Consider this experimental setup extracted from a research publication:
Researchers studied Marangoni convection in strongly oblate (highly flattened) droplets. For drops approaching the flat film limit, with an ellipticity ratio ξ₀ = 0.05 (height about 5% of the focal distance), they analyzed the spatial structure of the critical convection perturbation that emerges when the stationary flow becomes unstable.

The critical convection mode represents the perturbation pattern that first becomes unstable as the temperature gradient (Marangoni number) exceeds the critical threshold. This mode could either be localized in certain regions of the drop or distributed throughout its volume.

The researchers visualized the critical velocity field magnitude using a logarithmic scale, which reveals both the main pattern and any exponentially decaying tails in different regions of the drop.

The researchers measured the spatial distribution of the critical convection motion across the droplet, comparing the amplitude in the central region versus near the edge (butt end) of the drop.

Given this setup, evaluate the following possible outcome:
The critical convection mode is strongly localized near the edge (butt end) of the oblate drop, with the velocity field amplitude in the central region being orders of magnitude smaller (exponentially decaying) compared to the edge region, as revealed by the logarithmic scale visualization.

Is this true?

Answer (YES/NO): NO